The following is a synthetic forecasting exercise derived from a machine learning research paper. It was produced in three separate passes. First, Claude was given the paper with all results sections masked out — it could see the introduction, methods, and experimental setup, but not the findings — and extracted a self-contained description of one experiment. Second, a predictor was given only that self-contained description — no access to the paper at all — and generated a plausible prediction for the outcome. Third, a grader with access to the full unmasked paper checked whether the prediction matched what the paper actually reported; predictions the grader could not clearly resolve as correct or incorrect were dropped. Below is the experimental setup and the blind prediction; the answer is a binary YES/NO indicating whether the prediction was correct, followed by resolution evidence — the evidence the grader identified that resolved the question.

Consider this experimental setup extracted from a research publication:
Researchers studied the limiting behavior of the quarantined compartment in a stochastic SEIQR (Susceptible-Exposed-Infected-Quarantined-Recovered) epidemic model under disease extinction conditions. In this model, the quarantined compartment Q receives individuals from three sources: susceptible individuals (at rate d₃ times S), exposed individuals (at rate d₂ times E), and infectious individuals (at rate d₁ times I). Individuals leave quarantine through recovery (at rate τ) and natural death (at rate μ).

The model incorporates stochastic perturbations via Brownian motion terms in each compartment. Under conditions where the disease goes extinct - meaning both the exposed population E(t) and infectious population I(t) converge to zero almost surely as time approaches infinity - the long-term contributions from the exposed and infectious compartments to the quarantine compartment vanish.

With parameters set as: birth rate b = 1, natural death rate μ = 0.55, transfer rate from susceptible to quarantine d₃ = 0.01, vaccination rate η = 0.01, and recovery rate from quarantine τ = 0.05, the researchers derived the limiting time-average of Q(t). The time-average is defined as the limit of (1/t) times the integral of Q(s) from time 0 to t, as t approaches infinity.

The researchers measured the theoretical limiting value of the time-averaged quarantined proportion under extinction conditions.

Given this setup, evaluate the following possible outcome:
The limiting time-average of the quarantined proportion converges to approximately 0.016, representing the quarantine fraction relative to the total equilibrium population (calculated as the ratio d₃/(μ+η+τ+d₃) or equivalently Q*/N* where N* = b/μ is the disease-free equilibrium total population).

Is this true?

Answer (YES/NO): NO